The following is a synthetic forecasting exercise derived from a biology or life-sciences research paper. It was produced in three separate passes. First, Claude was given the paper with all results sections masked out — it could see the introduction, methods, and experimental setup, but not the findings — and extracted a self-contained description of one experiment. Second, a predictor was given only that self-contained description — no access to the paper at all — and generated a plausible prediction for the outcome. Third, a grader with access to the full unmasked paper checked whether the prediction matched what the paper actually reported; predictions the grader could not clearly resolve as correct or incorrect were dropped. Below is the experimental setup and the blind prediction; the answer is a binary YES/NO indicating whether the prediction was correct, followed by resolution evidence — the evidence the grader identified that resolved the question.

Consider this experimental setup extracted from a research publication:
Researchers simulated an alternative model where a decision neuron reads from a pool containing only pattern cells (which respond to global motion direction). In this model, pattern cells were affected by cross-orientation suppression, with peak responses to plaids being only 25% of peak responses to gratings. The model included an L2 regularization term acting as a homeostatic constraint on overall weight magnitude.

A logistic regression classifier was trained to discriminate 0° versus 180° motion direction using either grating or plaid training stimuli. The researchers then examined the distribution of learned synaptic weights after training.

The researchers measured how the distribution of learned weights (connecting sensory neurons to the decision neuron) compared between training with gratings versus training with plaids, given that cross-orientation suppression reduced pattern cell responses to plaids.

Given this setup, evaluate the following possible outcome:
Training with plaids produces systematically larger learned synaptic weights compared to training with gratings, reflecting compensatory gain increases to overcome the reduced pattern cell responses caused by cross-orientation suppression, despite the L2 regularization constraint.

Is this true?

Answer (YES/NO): YES